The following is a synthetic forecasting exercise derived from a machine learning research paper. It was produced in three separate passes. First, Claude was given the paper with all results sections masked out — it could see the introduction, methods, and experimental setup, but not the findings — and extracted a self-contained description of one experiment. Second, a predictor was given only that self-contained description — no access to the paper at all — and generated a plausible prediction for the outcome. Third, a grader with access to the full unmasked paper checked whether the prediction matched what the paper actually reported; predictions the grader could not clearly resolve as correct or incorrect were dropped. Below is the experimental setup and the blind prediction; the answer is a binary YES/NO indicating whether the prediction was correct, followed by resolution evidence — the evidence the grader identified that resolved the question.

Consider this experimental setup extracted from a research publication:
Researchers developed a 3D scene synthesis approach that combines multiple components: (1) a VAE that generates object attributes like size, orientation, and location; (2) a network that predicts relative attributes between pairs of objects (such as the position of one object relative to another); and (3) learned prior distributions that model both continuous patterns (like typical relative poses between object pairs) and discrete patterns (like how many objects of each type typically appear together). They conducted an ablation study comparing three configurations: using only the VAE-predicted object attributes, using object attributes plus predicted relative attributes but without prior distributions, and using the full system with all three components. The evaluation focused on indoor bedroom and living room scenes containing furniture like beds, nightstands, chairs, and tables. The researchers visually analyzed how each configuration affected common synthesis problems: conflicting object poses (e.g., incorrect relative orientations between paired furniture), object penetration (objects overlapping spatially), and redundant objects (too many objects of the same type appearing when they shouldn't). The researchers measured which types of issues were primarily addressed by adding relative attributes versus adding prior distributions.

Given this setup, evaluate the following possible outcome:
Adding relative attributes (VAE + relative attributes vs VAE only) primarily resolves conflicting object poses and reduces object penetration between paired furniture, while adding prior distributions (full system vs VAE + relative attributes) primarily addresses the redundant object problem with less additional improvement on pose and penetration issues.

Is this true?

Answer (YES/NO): NO